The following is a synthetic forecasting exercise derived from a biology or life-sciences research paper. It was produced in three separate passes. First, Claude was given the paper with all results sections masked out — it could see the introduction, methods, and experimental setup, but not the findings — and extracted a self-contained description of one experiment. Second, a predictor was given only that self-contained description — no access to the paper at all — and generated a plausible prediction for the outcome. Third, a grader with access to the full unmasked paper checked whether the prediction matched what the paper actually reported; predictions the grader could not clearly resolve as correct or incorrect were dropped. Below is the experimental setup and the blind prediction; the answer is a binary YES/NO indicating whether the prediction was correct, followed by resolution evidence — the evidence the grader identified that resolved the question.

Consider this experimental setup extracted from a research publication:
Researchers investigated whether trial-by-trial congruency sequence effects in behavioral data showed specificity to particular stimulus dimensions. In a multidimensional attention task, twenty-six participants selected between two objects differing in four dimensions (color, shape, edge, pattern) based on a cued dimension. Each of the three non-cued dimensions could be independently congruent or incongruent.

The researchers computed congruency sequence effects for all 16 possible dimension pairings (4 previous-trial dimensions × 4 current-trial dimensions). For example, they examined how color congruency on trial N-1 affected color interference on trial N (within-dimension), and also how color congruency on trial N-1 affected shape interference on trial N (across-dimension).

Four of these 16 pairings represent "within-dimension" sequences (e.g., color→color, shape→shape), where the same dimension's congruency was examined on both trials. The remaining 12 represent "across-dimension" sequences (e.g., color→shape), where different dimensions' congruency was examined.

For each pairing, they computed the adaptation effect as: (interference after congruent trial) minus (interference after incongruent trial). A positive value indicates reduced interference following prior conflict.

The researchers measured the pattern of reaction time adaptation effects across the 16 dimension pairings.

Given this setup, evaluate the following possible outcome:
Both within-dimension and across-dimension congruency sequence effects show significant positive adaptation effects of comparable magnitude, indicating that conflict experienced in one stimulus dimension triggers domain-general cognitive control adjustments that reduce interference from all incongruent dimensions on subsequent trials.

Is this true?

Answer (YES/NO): NO